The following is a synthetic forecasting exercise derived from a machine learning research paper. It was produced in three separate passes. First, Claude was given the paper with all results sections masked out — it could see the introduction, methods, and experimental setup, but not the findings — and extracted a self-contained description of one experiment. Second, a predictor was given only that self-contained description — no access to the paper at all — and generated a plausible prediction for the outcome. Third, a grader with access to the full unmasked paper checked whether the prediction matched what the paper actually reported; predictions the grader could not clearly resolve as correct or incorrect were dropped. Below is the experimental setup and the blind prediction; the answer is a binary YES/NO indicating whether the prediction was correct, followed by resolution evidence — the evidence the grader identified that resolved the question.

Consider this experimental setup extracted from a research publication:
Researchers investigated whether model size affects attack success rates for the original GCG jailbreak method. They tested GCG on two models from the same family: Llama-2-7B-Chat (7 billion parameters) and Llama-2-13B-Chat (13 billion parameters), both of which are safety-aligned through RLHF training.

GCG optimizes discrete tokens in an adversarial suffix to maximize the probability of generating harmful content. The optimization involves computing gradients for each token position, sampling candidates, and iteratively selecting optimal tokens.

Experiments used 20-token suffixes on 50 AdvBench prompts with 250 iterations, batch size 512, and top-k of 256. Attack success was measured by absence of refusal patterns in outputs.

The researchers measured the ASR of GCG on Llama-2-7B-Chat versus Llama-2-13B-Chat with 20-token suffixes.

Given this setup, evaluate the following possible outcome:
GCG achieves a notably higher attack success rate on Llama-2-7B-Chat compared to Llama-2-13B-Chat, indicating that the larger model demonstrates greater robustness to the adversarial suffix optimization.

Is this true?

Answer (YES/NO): NO